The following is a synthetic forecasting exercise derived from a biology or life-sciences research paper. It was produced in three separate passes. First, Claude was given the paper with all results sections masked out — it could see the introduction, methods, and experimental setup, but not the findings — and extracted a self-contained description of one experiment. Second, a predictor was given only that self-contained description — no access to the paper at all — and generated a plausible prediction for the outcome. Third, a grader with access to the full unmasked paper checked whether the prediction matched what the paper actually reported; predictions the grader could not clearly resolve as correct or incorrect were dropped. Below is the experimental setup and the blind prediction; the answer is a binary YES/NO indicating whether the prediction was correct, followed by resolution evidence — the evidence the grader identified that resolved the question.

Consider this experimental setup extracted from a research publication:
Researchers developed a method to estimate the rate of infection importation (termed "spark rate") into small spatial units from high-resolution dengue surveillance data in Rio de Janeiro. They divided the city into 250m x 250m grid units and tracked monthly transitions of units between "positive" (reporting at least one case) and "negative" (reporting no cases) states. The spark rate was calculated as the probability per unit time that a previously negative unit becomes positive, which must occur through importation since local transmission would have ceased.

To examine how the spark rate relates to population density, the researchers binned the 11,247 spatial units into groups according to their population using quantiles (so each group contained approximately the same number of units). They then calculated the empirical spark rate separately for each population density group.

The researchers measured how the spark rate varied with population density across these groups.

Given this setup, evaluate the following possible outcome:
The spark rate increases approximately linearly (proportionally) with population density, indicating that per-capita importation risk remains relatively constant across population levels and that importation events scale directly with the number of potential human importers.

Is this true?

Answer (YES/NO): NO